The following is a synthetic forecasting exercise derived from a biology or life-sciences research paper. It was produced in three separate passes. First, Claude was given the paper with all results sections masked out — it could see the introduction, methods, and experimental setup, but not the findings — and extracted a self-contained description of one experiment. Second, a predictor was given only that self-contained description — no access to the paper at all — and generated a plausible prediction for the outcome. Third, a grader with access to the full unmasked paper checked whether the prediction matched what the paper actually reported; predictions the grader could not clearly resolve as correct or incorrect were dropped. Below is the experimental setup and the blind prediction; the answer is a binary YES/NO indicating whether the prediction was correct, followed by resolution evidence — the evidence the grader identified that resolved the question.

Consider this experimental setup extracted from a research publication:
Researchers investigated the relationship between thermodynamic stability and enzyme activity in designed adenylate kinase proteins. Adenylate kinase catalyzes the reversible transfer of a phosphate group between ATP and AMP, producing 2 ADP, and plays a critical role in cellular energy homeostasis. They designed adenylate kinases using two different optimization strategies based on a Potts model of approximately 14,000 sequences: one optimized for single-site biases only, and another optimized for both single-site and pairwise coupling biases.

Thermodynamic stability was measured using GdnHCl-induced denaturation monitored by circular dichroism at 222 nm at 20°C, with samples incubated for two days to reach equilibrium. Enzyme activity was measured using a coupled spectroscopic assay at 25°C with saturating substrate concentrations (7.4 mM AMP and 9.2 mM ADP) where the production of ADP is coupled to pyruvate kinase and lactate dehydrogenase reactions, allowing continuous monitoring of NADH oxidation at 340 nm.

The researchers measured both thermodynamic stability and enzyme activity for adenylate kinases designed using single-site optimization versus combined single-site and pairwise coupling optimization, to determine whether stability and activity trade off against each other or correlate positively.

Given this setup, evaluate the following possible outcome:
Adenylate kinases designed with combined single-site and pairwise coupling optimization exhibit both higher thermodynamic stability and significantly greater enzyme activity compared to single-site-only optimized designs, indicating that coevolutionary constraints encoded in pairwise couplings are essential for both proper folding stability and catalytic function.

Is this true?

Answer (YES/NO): NO